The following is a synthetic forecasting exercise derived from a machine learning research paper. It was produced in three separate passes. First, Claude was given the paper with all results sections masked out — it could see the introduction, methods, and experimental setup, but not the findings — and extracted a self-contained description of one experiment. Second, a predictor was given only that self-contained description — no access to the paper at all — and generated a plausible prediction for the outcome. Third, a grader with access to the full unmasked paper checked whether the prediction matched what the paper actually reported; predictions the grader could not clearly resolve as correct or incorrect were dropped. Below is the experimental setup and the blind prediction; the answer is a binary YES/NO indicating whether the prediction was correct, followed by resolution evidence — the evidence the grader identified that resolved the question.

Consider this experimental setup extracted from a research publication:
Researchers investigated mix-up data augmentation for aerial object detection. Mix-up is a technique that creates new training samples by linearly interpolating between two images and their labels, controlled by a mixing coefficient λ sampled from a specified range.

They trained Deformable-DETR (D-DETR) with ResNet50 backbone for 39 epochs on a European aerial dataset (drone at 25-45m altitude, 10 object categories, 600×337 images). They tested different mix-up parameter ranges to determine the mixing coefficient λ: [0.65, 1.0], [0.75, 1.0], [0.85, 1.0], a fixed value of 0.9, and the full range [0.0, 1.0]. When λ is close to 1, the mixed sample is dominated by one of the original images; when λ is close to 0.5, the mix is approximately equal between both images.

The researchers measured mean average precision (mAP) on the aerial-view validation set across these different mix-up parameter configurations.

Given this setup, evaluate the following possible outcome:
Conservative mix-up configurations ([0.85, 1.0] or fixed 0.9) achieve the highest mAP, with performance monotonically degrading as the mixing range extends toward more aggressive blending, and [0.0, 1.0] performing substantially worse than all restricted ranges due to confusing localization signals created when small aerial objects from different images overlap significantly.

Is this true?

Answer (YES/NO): NO